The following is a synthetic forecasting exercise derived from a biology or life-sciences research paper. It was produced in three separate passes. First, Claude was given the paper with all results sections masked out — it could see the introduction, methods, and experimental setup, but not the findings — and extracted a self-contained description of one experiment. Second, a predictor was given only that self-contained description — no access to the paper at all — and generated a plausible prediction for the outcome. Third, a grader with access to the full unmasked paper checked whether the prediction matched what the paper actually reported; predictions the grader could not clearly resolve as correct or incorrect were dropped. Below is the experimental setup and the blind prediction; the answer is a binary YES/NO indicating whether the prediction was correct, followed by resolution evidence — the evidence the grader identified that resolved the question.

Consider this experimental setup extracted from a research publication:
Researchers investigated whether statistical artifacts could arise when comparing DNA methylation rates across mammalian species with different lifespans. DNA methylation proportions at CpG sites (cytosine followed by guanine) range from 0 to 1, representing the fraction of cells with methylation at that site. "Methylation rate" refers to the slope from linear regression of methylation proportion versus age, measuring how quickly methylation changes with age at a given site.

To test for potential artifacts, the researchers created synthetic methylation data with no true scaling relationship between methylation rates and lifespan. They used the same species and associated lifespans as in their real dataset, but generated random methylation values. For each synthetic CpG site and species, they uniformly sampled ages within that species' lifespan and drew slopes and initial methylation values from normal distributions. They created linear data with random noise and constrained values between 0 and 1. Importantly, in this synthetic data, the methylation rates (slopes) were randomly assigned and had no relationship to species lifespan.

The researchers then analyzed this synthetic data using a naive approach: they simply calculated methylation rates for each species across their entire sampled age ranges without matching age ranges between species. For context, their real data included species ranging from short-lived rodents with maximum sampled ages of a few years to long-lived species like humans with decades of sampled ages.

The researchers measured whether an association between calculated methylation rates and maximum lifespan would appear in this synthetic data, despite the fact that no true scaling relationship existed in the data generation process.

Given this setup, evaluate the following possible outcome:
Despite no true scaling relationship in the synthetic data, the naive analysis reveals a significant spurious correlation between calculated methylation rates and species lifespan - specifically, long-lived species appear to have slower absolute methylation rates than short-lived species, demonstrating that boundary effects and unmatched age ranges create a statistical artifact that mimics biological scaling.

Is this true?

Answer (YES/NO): YES